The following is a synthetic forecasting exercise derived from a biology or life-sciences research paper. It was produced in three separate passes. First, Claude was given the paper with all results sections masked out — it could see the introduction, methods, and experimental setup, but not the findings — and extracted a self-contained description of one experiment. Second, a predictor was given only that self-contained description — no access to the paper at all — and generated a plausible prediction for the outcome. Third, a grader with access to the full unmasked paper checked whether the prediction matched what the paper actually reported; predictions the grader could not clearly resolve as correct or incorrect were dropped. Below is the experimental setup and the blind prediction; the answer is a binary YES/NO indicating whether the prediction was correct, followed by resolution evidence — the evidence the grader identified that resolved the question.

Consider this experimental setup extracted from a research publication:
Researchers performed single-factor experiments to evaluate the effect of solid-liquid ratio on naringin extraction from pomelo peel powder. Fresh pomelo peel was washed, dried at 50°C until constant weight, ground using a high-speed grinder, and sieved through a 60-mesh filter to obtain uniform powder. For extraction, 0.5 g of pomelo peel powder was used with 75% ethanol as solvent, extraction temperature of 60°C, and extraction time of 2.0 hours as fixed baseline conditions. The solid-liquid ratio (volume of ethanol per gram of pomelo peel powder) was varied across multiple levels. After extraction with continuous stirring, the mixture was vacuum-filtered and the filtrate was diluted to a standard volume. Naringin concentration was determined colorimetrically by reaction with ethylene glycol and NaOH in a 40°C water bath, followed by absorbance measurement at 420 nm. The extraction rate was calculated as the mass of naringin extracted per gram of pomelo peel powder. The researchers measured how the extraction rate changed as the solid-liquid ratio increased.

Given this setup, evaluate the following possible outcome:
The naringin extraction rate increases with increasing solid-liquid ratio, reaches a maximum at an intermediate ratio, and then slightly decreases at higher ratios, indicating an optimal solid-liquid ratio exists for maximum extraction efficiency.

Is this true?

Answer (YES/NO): NO